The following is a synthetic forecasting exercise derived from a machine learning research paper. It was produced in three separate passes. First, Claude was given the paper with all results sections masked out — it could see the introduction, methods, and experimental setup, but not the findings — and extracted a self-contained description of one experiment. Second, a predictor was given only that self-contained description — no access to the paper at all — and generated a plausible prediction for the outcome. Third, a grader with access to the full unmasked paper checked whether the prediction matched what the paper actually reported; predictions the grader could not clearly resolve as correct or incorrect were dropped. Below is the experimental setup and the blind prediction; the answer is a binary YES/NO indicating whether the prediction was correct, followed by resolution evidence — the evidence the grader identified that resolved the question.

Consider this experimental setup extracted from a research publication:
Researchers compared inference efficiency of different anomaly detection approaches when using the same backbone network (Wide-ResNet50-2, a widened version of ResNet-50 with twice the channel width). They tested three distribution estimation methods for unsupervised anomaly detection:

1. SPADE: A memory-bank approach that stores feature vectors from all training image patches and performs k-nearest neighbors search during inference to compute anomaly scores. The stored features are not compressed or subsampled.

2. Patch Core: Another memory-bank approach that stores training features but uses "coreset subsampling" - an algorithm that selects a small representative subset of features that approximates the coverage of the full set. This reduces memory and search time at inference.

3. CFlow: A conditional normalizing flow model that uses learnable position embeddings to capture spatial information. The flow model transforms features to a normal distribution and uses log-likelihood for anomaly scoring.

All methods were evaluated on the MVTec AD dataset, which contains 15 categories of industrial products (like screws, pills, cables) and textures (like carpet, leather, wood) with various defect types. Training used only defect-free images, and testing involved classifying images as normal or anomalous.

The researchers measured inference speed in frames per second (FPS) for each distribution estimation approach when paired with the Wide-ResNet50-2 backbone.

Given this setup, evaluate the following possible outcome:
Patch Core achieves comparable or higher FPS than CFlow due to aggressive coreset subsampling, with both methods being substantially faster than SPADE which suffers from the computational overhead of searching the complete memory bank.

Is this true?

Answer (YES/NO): NO